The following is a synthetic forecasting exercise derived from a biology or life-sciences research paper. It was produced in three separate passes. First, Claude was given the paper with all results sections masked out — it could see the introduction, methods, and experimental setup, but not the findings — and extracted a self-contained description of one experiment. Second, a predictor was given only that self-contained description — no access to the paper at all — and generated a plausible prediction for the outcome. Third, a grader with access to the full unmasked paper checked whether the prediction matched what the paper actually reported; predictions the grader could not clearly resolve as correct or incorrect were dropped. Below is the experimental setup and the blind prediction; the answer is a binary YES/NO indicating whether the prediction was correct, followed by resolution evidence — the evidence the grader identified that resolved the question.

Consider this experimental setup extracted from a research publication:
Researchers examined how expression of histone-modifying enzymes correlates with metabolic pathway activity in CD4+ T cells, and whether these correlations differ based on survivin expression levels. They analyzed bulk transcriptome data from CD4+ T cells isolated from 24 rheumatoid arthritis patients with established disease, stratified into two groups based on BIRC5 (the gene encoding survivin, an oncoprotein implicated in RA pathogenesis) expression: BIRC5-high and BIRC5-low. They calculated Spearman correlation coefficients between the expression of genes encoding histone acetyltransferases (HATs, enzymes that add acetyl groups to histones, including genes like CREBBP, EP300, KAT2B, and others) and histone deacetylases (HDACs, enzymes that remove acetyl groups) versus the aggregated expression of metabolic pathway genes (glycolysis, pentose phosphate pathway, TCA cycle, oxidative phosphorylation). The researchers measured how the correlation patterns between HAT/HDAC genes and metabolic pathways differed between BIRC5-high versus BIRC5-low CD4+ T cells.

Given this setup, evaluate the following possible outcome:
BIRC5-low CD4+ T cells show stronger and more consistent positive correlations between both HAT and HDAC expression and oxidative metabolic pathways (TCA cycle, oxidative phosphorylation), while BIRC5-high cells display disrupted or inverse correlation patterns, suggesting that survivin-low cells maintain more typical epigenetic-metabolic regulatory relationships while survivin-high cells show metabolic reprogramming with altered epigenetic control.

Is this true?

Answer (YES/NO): NO